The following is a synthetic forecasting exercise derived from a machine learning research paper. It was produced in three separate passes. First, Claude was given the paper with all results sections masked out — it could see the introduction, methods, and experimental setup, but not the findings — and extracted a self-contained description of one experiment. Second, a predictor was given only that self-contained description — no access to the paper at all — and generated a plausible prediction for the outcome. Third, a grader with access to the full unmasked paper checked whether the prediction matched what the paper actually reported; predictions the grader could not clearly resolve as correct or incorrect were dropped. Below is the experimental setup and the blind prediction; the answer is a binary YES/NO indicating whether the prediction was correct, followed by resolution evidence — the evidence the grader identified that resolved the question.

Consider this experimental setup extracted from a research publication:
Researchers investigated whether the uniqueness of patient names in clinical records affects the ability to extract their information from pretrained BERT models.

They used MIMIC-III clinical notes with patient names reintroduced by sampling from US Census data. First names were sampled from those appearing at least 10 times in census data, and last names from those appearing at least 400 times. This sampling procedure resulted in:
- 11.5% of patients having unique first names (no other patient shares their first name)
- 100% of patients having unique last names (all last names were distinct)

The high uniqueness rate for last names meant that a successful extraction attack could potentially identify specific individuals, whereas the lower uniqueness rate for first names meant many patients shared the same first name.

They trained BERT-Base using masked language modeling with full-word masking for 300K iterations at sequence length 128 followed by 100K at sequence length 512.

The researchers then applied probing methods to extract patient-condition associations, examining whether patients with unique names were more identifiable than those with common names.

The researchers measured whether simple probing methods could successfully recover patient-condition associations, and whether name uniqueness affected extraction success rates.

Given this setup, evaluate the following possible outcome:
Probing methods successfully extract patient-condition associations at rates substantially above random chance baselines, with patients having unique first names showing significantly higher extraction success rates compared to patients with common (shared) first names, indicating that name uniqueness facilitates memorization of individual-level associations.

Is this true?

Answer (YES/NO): NO